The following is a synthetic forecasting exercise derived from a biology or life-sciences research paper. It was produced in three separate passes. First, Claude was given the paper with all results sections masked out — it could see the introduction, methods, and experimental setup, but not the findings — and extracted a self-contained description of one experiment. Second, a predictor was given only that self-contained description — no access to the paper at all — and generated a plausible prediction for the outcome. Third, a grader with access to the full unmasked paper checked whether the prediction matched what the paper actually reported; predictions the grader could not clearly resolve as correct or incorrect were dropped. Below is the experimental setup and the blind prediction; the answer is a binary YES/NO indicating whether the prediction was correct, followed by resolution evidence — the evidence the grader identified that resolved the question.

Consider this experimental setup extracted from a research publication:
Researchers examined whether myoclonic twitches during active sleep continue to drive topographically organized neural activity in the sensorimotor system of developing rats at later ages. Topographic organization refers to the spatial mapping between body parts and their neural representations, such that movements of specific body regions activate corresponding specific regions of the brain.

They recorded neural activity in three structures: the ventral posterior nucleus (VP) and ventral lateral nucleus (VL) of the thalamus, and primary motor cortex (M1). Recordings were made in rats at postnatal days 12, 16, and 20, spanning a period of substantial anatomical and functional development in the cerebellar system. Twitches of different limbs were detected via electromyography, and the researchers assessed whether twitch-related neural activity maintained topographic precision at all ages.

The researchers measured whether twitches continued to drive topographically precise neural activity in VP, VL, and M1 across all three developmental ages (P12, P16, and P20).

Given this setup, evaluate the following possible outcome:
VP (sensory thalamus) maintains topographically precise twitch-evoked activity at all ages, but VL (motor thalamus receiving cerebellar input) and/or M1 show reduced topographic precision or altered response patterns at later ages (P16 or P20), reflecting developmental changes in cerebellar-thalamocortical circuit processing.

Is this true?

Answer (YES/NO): NO